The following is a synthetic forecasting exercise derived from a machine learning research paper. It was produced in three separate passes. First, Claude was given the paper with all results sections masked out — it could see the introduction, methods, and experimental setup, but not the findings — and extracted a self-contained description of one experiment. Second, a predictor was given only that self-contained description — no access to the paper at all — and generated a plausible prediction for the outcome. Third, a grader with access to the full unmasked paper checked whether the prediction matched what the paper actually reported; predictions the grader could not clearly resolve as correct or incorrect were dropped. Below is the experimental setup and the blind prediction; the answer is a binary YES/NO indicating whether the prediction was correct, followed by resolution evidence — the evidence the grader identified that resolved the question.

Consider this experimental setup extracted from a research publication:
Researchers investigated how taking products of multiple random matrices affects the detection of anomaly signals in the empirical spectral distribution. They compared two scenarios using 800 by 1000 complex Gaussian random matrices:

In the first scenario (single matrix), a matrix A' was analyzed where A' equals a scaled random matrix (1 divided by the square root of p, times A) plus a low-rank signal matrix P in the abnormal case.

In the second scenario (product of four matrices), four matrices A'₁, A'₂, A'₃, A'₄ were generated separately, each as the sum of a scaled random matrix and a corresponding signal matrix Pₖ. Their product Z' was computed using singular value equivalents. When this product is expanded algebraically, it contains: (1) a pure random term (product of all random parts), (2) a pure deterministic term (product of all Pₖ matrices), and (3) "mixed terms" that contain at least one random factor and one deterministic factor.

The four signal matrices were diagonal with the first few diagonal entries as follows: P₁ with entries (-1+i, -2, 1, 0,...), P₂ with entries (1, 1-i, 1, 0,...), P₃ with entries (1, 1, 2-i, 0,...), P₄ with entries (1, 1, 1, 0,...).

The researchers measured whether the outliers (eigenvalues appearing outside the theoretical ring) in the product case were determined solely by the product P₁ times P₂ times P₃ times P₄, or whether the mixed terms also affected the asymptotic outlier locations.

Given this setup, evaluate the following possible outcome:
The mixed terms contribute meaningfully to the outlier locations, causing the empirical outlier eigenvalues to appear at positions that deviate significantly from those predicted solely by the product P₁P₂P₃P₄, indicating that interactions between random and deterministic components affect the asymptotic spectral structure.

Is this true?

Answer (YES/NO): NO